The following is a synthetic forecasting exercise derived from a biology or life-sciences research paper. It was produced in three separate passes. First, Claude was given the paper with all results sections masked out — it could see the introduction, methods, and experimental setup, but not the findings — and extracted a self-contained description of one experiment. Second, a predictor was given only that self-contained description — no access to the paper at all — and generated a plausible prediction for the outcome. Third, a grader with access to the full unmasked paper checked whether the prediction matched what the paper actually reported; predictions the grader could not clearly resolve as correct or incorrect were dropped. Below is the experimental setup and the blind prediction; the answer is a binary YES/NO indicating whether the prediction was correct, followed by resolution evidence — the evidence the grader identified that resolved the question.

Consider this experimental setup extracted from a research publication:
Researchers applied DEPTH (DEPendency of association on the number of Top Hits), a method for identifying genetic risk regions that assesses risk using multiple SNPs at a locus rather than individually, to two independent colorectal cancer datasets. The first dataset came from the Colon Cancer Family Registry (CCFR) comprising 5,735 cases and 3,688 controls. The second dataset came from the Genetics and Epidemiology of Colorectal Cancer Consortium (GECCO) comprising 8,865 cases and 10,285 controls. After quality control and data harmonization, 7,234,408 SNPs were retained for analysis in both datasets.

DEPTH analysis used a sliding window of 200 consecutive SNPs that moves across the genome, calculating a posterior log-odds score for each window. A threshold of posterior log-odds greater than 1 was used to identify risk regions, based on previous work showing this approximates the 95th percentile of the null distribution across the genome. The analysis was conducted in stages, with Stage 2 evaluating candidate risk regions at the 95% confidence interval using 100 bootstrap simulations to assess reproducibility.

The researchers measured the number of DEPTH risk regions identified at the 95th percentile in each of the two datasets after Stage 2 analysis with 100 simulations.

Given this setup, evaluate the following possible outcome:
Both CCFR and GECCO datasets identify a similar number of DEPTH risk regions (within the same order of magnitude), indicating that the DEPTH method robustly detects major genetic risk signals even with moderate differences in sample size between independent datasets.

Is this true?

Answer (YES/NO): YES